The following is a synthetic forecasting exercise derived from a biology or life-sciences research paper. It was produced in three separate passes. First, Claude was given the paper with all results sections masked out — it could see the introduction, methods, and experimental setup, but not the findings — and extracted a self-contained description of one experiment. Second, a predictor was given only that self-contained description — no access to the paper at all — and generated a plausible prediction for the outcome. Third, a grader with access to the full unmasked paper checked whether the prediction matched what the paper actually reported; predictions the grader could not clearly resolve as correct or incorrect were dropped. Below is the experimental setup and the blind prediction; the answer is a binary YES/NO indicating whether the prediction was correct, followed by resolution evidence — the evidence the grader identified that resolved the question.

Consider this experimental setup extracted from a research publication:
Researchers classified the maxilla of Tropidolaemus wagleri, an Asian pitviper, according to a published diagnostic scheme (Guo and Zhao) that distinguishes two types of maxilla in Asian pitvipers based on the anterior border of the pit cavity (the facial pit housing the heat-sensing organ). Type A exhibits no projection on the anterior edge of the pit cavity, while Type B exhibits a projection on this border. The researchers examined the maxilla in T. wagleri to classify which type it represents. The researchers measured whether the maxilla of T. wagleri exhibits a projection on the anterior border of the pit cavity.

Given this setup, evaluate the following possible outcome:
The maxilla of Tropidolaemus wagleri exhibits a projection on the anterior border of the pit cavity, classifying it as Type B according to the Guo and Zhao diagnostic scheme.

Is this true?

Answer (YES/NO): YES